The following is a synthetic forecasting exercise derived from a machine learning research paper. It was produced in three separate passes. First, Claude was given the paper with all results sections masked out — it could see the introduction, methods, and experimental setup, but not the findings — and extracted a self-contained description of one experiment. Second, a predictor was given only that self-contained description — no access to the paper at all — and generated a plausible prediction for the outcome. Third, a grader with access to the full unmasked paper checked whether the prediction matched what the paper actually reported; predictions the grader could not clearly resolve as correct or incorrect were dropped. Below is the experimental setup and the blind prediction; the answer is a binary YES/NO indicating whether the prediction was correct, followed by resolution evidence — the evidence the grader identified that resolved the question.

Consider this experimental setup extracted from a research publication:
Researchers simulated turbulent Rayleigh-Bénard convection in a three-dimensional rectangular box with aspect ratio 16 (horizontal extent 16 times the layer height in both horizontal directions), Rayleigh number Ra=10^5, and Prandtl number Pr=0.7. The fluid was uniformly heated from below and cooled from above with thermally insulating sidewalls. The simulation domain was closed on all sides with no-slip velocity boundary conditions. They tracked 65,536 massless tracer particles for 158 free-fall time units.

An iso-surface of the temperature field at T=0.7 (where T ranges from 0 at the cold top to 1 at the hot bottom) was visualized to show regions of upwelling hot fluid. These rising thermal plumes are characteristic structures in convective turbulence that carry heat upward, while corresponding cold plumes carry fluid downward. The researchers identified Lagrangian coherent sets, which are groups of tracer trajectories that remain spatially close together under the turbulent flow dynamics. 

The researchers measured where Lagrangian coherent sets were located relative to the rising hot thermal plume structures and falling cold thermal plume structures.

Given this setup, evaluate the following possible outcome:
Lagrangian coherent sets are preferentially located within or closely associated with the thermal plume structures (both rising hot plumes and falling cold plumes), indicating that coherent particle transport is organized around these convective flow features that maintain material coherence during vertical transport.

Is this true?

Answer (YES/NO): NO